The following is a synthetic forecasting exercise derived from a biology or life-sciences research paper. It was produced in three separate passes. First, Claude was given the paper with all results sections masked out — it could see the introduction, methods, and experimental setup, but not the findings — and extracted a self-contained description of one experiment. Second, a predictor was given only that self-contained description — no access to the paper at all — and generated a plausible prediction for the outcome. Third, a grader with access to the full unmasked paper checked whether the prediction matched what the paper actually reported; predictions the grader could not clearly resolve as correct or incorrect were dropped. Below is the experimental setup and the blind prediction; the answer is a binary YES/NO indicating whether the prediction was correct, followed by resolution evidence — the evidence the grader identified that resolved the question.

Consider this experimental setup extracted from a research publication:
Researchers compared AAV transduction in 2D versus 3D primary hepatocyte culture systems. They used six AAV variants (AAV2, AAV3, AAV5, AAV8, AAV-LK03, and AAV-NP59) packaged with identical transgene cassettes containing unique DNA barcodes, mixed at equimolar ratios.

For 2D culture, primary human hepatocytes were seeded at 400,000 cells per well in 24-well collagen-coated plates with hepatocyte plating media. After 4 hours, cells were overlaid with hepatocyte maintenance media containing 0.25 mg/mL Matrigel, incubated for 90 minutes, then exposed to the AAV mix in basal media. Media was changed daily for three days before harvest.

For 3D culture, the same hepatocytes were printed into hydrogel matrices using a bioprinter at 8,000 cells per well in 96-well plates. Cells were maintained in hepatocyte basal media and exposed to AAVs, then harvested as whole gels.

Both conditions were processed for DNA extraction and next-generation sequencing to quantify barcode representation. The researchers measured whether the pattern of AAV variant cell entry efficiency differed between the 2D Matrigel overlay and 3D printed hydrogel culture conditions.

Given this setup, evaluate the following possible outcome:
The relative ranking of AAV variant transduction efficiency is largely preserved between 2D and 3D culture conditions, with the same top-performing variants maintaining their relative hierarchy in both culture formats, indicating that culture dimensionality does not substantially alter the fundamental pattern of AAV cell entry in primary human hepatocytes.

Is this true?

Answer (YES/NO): NO